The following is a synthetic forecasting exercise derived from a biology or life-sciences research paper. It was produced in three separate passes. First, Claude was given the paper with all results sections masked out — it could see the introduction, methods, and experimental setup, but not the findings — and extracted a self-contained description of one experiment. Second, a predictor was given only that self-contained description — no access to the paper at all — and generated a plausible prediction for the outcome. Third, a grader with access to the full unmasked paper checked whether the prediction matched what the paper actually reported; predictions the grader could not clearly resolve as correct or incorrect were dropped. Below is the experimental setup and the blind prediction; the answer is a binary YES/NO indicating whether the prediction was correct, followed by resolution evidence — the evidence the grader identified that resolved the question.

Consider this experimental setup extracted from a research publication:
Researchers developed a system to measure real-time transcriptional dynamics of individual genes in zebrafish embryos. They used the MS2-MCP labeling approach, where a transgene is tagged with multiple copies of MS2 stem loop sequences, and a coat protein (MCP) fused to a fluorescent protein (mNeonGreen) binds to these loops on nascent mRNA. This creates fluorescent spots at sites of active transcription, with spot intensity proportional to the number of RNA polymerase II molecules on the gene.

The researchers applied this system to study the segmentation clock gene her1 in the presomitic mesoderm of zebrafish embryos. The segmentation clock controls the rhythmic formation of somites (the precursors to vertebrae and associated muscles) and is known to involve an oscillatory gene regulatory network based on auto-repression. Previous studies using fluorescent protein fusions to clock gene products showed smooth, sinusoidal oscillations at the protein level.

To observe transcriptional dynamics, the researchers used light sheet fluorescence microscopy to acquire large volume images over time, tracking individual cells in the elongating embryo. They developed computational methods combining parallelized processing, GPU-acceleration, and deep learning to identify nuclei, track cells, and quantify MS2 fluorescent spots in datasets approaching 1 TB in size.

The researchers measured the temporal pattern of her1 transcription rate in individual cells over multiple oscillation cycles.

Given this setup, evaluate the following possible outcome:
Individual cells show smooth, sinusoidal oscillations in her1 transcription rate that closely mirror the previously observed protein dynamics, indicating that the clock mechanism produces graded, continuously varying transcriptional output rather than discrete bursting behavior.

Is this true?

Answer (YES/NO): NO